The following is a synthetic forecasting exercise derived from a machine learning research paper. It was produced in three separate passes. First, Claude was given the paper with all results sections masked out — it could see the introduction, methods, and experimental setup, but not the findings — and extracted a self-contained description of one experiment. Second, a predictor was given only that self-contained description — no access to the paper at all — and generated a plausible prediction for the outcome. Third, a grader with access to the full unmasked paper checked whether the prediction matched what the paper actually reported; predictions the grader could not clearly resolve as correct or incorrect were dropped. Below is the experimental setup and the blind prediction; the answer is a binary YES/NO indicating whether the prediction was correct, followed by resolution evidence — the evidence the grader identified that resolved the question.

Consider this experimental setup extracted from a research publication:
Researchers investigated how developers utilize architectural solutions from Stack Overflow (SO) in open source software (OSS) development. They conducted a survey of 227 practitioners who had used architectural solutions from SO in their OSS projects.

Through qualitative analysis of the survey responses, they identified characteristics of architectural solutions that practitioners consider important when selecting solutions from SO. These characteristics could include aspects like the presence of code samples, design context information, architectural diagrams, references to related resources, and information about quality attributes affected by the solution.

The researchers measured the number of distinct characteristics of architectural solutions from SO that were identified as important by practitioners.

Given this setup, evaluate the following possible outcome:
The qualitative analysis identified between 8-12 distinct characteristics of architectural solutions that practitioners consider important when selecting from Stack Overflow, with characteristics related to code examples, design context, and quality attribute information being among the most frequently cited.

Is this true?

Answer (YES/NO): NO